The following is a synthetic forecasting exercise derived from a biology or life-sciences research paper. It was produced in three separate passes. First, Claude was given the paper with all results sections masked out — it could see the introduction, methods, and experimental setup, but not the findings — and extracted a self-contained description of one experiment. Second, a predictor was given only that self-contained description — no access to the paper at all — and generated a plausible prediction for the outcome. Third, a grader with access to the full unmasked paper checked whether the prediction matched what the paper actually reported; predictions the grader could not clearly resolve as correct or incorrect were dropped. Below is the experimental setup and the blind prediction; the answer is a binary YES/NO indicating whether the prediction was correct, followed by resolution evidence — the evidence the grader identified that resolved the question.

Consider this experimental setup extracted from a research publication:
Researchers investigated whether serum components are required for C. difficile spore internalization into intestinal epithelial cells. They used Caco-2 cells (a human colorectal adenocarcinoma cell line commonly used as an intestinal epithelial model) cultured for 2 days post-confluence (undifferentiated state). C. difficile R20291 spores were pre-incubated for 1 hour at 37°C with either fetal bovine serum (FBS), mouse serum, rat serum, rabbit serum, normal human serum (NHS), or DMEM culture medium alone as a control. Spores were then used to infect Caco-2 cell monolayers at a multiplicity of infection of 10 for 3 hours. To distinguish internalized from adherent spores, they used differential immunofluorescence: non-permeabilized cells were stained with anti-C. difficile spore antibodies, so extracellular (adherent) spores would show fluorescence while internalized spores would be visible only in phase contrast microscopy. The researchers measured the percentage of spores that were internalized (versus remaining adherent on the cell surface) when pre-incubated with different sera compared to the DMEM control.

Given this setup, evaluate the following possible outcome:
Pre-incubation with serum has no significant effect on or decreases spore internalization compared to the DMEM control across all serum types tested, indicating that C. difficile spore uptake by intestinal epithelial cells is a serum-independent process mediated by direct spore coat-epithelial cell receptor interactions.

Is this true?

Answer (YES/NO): NO